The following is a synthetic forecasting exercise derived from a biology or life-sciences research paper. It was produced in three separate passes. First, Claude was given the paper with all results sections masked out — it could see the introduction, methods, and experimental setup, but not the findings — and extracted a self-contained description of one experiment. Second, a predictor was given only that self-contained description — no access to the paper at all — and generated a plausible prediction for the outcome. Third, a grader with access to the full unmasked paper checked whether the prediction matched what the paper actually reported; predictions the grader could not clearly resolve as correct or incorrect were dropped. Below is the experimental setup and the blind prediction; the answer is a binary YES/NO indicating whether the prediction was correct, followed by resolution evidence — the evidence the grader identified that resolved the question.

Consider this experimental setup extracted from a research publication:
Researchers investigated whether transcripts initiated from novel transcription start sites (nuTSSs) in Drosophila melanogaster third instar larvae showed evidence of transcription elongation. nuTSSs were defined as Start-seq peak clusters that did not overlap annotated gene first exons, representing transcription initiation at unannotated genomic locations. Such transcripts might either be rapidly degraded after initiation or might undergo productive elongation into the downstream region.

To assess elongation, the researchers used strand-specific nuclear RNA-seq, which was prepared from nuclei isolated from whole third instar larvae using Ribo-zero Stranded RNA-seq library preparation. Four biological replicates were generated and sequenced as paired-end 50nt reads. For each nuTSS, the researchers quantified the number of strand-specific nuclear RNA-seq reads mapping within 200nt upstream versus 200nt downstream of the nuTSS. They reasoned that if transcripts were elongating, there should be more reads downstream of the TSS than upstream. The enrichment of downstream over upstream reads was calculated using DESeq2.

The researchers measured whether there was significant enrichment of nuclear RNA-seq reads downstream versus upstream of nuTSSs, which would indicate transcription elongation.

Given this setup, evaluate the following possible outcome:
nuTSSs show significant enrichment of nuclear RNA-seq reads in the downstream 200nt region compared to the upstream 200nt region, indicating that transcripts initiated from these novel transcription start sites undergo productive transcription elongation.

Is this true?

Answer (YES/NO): NO